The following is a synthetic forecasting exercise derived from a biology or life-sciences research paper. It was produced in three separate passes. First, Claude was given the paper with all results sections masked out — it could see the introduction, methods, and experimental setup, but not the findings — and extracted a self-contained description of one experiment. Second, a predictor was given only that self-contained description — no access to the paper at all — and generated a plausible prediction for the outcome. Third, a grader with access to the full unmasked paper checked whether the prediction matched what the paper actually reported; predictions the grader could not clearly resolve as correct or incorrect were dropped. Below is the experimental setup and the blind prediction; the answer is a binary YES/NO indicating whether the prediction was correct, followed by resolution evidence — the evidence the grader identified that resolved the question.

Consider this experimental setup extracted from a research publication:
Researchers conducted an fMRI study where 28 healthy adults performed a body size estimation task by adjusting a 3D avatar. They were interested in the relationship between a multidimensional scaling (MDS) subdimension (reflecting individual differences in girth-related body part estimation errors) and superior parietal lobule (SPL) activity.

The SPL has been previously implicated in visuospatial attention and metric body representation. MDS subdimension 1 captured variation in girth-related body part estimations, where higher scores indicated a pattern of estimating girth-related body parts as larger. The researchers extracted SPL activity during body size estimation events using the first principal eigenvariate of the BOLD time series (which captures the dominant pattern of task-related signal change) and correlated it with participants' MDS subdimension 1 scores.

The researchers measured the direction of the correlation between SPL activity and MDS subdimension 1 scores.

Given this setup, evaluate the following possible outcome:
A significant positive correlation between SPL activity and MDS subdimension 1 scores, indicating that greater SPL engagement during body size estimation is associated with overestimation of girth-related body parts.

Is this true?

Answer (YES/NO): NO